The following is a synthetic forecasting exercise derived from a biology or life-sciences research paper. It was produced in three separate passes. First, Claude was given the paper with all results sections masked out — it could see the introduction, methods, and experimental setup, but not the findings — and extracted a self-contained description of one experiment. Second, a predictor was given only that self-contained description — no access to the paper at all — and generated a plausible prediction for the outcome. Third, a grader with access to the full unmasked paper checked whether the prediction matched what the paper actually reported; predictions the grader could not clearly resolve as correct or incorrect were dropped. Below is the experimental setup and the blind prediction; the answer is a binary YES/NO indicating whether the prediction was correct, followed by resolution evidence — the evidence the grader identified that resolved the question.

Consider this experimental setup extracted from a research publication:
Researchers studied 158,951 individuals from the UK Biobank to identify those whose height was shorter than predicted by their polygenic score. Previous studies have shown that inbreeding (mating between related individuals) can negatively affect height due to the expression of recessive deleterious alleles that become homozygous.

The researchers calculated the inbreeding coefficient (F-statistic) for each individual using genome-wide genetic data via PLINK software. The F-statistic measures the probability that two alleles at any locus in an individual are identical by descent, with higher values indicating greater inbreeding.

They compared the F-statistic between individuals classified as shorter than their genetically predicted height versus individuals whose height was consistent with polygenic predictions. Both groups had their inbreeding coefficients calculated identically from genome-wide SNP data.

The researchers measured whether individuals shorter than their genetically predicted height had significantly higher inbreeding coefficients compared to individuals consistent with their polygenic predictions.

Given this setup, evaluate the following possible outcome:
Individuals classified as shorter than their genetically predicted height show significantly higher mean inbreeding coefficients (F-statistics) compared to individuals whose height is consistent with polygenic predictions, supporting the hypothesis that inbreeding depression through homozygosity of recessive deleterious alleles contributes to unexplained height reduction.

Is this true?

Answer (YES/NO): NO